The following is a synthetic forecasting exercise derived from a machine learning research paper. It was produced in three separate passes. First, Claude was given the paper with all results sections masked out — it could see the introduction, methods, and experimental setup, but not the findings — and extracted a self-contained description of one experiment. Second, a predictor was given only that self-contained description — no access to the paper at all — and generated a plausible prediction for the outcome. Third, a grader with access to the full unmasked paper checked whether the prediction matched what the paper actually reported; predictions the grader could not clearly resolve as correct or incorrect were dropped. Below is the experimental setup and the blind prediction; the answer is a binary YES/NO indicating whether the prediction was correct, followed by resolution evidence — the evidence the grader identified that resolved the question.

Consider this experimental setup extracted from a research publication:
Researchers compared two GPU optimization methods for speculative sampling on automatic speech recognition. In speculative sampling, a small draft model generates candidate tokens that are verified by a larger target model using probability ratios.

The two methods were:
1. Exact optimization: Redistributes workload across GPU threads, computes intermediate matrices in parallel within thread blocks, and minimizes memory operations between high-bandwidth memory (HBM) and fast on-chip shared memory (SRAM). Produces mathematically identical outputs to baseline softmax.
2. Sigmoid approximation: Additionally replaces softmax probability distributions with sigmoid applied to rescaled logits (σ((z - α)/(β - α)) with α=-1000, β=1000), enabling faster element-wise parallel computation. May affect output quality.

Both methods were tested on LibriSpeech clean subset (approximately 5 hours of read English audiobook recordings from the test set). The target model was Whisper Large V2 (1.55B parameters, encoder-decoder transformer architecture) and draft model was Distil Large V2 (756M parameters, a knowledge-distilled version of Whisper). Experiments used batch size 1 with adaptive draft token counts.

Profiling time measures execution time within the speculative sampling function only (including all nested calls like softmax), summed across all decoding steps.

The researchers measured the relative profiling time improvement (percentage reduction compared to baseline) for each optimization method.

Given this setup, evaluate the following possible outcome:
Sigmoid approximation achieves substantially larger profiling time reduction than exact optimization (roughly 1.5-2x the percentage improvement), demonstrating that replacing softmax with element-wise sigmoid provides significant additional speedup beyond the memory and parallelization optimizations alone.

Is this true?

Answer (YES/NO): NO